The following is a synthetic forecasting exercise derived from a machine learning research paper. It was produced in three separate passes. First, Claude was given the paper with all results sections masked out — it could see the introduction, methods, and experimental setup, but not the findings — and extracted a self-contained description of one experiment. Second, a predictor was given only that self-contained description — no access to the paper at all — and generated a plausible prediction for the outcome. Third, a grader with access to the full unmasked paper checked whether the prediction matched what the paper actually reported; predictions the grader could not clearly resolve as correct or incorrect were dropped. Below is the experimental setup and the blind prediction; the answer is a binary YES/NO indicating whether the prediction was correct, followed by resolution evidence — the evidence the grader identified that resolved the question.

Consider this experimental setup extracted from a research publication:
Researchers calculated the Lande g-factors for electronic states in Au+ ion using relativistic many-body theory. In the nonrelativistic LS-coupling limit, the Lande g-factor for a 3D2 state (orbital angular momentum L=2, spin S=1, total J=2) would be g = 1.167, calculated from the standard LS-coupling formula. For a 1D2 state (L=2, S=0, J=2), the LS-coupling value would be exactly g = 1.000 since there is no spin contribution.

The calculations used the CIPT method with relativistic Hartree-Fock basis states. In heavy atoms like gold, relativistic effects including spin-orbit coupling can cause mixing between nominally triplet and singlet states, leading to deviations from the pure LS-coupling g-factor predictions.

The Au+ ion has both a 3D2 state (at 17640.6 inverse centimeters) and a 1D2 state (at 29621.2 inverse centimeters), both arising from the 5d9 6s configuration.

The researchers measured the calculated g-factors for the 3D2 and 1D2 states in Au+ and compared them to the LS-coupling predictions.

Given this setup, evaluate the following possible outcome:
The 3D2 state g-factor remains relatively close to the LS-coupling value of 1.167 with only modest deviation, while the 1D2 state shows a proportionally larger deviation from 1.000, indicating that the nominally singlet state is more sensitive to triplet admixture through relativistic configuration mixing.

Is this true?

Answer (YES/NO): NO